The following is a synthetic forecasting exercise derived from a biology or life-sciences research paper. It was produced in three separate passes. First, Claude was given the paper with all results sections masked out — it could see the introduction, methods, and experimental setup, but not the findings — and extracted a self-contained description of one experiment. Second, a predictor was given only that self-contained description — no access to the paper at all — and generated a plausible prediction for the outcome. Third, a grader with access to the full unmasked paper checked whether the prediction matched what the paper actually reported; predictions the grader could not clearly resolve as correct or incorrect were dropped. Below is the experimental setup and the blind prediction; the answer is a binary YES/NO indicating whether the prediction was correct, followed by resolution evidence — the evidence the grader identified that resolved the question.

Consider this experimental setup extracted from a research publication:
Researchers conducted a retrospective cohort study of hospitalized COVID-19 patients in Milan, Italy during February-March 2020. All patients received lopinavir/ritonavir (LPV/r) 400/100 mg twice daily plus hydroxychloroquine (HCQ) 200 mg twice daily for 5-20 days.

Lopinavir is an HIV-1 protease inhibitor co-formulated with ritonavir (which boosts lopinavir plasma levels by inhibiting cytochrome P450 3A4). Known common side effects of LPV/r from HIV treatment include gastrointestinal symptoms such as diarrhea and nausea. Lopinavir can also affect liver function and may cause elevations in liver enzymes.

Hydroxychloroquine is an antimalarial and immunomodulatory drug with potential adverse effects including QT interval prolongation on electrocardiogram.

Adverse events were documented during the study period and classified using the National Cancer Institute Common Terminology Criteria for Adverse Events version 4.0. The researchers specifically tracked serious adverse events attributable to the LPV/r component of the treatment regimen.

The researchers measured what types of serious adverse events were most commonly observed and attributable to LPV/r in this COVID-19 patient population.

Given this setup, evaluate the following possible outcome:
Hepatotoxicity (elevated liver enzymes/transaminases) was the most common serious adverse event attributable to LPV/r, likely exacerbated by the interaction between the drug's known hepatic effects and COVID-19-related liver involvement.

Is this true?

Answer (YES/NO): NO